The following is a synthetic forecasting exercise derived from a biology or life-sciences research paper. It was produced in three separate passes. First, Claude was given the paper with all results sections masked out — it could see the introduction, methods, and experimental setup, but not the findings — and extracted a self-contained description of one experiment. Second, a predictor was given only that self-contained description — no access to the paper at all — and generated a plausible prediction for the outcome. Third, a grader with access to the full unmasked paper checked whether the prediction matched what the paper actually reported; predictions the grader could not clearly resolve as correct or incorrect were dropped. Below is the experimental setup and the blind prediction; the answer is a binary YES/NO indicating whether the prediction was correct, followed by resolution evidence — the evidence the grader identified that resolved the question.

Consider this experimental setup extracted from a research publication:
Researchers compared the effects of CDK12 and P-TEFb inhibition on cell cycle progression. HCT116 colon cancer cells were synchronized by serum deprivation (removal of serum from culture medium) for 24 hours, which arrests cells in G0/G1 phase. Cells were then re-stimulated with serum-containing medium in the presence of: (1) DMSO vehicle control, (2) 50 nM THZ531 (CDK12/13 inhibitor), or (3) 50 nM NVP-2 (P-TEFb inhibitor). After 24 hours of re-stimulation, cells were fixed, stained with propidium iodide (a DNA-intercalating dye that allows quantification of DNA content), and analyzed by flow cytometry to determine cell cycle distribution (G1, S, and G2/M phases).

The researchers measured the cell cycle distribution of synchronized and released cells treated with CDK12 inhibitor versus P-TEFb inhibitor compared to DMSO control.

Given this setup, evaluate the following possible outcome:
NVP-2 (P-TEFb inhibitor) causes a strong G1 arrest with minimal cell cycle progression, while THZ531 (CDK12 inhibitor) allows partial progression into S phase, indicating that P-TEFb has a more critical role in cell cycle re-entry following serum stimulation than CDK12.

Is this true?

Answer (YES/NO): NO